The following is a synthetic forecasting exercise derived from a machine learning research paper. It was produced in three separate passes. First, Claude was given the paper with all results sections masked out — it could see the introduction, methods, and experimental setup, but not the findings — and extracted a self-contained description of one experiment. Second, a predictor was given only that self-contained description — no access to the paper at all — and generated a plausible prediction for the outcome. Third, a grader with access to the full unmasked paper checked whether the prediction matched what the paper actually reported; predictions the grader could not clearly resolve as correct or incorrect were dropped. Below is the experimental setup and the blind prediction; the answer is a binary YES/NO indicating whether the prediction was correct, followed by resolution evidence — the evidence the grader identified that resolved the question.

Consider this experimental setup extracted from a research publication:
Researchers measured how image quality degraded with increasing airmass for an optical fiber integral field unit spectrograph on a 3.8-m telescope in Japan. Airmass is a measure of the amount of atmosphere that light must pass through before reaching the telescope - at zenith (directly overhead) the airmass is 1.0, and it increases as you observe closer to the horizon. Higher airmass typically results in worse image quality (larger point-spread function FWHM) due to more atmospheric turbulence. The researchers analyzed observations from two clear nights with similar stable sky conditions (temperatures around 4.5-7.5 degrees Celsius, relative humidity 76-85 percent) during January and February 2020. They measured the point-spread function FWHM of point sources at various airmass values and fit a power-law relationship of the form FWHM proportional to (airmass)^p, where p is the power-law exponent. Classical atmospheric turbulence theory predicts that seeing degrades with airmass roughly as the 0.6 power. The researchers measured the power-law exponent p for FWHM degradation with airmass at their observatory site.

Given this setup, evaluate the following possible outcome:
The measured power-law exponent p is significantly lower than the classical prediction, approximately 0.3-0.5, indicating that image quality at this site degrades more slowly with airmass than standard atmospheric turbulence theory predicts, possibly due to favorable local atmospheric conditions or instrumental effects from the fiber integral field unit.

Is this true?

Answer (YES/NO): YES